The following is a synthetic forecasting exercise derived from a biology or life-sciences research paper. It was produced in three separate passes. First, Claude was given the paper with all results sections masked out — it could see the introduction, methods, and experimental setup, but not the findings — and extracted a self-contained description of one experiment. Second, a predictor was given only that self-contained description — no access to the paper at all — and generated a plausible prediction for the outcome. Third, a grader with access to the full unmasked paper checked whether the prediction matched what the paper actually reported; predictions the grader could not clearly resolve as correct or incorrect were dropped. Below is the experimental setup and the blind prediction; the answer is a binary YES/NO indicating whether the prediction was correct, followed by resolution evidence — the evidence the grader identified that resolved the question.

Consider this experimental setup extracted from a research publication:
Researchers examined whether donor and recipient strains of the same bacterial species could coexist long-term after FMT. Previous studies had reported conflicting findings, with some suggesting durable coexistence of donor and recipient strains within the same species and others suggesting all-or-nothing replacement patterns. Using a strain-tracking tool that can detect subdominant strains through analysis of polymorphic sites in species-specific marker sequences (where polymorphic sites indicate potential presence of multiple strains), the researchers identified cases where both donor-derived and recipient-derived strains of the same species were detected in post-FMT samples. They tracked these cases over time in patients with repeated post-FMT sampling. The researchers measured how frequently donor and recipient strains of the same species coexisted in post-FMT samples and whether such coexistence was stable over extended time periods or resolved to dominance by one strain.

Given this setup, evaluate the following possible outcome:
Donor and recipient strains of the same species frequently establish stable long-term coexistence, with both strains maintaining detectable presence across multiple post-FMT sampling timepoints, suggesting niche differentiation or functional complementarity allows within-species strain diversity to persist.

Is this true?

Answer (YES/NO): NO